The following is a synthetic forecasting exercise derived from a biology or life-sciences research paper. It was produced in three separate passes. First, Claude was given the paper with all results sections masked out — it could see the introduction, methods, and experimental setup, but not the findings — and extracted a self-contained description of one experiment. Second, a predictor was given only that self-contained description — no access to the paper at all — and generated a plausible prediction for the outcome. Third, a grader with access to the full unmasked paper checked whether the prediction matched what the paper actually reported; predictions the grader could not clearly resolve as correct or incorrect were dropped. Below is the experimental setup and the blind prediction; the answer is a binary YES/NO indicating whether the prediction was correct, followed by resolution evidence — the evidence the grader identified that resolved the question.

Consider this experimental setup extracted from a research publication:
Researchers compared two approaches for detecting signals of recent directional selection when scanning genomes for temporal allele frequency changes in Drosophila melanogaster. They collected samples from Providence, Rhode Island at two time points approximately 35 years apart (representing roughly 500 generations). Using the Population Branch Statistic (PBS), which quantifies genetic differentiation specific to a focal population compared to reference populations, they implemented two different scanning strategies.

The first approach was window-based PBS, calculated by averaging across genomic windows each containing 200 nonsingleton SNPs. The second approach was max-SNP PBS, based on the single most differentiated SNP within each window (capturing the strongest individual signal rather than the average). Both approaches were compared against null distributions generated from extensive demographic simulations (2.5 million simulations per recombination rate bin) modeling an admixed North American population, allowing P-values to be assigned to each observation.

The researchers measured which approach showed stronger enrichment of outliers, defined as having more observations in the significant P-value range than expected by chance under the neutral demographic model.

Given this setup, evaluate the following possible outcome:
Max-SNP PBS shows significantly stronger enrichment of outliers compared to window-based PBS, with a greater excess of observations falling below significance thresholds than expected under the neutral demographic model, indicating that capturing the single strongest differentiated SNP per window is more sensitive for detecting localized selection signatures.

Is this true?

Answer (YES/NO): YES